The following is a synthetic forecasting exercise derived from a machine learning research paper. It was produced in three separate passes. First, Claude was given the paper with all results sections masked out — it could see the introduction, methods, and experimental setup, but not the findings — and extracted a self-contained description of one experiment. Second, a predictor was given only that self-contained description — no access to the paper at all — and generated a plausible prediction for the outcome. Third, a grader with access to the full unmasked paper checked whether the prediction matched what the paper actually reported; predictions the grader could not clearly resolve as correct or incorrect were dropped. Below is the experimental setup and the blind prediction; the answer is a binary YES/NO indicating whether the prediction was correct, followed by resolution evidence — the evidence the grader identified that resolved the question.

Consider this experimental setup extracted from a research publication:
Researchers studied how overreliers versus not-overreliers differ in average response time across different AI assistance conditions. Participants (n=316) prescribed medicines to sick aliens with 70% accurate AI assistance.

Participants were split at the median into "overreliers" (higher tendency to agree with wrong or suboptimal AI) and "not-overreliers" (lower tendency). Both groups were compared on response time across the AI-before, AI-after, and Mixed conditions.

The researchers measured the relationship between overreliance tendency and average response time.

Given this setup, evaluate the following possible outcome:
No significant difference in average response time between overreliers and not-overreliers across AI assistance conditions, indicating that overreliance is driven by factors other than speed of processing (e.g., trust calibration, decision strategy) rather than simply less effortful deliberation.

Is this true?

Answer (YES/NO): NO